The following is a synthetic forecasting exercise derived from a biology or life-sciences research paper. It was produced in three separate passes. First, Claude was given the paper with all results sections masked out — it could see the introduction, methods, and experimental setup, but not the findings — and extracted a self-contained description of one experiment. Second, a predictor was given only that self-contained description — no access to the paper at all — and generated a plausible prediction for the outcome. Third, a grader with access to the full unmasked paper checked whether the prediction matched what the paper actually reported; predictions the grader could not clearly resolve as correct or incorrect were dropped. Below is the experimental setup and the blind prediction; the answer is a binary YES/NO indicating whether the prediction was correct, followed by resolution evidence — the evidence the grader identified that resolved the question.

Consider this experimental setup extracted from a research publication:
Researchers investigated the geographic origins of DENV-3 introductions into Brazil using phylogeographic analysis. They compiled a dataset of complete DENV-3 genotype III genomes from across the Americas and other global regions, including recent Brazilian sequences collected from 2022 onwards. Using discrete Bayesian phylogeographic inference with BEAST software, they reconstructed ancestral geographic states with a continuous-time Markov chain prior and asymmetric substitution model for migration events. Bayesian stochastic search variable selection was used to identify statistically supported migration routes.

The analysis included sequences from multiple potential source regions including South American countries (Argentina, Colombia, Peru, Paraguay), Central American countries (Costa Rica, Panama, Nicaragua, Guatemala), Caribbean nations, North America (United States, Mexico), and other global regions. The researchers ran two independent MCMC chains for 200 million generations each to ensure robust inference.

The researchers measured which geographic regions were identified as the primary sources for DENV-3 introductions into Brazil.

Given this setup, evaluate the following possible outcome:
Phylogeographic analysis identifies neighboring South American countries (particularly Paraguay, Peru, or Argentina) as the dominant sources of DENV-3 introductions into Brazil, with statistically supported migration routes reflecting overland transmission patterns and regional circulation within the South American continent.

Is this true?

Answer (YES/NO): NO